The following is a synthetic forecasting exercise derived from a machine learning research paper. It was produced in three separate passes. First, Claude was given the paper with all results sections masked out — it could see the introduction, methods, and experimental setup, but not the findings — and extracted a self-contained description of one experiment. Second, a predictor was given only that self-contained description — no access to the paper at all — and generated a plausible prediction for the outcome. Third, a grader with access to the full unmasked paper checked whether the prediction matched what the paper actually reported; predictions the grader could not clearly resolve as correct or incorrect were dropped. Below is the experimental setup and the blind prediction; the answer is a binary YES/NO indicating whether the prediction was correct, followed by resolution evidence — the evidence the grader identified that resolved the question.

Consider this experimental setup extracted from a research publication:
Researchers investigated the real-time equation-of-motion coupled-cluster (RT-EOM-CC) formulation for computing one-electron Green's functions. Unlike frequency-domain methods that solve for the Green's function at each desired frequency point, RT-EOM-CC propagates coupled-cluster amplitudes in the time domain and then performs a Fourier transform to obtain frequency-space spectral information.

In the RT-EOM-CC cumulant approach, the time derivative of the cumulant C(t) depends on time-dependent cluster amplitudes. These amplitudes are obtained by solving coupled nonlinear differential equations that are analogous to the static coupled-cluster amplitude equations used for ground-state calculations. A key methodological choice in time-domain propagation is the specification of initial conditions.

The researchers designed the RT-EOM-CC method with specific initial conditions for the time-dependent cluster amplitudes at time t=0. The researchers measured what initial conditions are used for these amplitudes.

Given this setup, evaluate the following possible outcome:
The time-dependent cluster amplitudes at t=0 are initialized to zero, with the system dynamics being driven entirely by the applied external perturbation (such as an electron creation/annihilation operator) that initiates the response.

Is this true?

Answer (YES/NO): YES